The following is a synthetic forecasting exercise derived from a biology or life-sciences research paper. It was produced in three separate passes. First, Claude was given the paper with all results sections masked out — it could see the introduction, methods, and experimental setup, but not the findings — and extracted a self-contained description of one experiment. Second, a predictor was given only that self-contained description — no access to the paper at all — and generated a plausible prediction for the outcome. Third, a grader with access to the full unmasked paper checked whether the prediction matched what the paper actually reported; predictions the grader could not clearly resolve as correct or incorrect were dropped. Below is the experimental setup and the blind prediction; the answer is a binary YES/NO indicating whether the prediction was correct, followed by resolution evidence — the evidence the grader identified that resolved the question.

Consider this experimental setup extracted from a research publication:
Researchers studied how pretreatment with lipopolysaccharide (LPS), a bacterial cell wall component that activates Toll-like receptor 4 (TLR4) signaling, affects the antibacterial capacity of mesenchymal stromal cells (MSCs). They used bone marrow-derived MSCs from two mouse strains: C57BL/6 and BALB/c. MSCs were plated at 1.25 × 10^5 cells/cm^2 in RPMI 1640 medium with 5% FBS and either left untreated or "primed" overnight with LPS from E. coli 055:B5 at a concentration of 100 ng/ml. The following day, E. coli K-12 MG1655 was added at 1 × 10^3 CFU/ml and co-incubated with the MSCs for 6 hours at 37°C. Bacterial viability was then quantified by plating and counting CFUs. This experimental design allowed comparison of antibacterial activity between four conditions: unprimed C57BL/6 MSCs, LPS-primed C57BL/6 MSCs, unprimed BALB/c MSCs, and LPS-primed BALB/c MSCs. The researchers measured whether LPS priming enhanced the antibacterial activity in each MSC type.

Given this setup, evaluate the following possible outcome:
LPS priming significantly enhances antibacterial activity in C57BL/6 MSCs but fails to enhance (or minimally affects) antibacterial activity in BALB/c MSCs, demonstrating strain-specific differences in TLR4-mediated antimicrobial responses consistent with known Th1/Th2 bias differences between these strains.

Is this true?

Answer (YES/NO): NO